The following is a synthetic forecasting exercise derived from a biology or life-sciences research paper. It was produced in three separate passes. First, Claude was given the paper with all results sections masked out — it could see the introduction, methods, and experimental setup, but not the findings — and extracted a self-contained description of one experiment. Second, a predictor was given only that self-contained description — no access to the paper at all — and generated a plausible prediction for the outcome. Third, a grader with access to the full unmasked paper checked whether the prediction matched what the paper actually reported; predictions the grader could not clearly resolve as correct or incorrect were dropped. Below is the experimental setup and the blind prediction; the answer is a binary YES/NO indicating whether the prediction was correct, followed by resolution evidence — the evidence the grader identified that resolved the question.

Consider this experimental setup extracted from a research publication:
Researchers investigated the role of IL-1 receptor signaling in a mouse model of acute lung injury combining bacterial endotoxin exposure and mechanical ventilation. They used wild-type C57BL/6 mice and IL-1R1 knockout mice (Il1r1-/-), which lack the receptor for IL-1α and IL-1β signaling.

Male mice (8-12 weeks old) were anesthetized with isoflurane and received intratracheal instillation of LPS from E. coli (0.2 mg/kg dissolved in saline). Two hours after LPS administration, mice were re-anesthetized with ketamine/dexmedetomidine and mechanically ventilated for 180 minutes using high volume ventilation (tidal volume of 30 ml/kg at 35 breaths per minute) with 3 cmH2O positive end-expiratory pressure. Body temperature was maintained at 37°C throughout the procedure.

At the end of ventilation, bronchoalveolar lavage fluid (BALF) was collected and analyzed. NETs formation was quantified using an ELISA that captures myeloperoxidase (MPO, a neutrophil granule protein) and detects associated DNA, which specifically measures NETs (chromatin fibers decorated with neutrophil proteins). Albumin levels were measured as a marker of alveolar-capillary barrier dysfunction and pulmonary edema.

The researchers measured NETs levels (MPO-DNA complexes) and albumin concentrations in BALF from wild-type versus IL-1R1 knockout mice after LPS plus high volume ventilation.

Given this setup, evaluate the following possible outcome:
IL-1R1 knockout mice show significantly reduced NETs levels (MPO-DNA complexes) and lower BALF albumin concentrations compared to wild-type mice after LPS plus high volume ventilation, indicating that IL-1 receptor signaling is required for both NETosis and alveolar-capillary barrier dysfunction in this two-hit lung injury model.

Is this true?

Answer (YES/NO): YES